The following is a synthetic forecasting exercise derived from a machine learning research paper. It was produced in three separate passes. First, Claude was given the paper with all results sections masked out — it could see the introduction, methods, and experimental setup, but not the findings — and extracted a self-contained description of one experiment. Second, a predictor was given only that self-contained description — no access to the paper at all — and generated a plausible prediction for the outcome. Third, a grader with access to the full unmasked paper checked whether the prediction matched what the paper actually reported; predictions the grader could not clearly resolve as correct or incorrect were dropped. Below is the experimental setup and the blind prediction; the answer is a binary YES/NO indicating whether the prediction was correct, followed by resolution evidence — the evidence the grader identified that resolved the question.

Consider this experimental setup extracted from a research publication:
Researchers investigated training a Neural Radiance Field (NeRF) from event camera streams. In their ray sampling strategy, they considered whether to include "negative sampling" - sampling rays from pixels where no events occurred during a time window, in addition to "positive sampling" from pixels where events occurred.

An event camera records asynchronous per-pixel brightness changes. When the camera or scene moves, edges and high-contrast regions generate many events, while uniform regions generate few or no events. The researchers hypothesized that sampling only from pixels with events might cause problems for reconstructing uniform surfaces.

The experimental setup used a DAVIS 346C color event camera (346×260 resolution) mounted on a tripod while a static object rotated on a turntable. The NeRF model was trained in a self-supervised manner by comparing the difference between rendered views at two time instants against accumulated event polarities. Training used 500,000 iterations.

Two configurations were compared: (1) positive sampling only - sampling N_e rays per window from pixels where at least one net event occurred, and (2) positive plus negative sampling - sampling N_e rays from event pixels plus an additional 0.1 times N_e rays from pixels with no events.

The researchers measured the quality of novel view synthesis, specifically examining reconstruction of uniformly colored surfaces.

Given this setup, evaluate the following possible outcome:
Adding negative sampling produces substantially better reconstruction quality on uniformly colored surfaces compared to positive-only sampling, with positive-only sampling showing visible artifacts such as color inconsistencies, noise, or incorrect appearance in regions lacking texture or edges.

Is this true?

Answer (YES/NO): YES